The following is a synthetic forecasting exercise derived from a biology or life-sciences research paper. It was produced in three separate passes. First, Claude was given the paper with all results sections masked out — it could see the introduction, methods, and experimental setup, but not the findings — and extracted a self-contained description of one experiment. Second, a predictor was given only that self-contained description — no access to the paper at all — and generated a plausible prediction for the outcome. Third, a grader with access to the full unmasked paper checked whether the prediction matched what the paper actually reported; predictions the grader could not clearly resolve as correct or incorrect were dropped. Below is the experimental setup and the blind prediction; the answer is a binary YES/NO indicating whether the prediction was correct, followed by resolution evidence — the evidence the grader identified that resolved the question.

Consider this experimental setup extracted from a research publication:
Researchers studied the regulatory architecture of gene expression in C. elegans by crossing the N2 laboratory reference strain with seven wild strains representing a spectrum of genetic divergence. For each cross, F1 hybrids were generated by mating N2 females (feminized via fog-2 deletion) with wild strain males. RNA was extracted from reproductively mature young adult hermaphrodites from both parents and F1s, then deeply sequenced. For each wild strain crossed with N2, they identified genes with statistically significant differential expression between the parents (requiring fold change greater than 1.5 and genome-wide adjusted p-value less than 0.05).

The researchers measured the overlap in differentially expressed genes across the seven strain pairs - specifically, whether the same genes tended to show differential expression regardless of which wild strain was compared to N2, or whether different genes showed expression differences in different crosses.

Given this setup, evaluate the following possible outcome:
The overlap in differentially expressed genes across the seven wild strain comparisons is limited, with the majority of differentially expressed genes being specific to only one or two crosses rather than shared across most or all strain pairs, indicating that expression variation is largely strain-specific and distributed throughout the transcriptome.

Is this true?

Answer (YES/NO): YES